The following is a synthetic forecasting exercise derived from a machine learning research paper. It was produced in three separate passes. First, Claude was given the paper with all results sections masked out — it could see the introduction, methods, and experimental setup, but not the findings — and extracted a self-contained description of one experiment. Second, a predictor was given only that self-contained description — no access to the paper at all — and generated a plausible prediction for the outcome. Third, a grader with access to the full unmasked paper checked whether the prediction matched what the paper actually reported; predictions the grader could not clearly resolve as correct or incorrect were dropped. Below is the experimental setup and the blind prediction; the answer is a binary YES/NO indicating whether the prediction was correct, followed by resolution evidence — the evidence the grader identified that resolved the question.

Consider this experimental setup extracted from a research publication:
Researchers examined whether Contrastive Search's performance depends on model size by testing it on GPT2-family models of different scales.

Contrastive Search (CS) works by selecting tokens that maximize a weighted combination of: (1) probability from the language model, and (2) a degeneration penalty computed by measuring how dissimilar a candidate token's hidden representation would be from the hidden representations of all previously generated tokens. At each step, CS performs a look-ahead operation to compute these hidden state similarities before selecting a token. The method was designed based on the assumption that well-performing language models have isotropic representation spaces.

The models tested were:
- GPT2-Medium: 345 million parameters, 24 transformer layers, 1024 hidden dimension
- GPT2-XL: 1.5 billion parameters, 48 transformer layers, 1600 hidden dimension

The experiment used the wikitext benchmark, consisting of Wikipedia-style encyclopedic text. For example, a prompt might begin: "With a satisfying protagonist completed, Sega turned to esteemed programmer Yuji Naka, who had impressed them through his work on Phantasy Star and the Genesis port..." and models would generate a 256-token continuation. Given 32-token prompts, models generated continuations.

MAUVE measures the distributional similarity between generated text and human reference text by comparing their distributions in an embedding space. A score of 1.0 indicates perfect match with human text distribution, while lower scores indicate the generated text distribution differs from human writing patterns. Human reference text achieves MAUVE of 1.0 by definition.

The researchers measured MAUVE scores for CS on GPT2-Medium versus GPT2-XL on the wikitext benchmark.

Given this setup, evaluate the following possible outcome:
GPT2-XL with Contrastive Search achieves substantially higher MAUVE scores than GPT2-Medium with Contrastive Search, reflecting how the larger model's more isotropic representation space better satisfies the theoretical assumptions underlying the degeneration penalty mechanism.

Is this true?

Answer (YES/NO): YES